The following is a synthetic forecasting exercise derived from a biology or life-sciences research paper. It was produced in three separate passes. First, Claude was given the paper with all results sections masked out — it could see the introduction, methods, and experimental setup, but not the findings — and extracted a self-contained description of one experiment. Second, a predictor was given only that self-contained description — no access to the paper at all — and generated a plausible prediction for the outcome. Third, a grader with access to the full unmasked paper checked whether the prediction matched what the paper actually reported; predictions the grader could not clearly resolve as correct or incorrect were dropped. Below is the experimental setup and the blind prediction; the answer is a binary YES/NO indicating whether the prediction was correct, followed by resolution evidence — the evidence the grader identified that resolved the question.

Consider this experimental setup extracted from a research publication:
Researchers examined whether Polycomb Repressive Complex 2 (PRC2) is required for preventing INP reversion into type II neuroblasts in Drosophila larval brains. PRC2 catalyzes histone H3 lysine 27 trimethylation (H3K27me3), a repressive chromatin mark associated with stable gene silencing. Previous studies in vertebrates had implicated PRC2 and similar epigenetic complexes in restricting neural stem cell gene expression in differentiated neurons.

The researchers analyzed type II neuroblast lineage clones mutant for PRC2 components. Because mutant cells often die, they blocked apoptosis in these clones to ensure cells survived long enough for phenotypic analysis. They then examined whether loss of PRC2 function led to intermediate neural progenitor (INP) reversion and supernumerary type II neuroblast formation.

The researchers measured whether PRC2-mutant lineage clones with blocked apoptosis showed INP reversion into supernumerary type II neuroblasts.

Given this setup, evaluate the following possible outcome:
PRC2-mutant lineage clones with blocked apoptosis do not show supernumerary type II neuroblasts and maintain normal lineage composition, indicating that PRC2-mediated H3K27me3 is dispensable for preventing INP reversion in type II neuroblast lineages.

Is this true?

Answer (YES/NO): YES